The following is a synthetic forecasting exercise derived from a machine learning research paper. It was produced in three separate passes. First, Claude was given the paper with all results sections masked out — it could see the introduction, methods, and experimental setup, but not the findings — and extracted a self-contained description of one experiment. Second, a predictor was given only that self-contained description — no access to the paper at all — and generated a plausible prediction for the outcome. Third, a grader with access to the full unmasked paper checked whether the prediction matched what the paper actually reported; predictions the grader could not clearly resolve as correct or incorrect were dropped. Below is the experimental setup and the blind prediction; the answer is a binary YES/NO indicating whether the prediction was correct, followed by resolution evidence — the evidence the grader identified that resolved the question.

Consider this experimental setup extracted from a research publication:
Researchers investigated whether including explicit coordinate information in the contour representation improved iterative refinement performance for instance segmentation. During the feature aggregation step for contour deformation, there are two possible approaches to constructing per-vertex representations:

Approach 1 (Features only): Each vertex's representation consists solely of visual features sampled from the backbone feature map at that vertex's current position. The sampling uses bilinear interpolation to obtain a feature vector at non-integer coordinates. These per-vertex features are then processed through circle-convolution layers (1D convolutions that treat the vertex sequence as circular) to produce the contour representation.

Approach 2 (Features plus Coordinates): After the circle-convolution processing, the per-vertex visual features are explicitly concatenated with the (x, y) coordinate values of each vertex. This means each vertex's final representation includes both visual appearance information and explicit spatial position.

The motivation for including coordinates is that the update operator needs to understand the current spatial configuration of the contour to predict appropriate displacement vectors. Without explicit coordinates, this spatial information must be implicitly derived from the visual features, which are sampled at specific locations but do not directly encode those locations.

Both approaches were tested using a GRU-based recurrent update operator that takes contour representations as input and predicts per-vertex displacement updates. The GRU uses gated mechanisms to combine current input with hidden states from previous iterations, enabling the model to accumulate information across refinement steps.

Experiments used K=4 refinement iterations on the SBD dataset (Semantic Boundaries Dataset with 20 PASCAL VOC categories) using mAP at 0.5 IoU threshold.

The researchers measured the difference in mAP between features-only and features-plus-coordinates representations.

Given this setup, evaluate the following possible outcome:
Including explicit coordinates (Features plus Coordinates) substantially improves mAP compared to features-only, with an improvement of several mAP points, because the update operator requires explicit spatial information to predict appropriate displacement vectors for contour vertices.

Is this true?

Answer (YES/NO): NO